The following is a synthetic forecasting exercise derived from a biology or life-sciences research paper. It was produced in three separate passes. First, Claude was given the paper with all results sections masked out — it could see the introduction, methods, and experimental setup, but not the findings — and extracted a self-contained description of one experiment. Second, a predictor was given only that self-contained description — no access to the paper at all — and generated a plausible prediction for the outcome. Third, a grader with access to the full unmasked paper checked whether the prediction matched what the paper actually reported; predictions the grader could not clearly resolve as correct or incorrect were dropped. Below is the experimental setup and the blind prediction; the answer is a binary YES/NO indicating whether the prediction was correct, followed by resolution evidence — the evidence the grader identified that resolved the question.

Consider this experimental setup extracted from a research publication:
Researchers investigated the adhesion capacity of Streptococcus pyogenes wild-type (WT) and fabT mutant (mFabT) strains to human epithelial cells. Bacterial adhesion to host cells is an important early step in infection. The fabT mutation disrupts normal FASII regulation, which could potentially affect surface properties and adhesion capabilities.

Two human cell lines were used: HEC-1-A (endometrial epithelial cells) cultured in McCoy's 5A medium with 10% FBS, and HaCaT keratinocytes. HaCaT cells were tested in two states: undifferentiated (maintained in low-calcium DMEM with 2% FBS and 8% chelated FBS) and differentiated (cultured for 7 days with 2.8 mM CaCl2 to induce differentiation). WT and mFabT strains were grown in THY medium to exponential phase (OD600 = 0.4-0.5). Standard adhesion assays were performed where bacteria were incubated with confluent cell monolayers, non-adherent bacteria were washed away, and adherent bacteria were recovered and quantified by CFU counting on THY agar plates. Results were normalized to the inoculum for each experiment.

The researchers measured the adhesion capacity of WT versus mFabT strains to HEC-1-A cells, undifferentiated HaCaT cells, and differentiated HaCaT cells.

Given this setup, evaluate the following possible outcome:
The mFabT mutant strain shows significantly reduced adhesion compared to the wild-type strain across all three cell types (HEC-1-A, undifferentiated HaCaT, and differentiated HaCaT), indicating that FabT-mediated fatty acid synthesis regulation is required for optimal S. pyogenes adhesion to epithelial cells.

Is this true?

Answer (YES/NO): NO